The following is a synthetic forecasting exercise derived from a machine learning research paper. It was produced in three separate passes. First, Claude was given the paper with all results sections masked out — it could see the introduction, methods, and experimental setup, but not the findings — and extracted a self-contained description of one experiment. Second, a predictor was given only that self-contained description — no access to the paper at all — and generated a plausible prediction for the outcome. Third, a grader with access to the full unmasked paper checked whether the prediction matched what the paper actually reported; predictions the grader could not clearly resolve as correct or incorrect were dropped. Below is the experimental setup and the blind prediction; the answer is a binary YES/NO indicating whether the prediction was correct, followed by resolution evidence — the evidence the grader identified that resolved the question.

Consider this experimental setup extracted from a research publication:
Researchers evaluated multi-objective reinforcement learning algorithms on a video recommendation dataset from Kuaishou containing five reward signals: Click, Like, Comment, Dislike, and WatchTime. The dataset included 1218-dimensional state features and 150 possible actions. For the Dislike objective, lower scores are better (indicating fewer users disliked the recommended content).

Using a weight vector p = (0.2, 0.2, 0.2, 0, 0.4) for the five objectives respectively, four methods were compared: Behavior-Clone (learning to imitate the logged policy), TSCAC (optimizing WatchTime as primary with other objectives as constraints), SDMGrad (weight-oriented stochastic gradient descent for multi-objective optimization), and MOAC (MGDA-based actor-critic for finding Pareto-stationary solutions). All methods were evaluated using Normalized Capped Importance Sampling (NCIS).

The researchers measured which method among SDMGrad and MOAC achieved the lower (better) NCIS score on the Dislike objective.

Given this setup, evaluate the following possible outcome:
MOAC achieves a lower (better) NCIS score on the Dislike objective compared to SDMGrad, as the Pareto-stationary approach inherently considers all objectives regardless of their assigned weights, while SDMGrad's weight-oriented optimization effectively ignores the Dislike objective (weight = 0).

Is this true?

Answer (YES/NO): NO